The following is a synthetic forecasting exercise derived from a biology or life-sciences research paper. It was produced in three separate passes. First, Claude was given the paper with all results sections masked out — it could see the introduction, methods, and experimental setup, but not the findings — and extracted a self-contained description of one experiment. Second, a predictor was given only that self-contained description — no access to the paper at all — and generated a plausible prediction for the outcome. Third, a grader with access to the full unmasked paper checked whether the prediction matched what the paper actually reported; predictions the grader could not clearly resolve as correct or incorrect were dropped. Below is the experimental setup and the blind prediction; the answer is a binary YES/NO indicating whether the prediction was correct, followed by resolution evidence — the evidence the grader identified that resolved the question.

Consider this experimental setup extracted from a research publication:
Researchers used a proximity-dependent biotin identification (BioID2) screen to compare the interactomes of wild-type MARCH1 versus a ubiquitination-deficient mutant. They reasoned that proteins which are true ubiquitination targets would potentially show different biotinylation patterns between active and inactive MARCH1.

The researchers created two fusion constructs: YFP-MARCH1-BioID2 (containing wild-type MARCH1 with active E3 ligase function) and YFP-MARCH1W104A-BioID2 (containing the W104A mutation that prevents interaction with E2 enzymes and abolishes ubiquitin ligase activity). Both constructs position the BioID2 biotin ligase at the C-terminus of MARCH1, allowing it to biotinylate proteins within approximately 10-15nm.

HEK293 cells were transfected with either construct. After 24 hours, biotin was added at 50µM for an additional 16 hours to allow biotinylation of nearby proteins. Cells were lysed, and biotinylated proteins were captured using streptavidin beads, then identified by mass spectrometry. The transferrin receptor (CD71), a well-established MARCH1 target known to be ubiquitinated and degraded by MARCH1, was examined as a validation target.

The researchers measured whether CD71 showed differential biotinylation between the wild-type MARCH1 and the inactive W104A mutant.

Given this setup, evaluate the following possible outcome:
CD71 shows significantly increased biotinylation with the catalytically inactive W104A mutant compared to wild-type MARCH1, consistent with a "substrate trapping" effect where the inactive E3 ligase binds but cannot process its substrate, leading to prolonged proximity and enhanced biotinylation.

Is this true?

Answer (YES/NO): NO